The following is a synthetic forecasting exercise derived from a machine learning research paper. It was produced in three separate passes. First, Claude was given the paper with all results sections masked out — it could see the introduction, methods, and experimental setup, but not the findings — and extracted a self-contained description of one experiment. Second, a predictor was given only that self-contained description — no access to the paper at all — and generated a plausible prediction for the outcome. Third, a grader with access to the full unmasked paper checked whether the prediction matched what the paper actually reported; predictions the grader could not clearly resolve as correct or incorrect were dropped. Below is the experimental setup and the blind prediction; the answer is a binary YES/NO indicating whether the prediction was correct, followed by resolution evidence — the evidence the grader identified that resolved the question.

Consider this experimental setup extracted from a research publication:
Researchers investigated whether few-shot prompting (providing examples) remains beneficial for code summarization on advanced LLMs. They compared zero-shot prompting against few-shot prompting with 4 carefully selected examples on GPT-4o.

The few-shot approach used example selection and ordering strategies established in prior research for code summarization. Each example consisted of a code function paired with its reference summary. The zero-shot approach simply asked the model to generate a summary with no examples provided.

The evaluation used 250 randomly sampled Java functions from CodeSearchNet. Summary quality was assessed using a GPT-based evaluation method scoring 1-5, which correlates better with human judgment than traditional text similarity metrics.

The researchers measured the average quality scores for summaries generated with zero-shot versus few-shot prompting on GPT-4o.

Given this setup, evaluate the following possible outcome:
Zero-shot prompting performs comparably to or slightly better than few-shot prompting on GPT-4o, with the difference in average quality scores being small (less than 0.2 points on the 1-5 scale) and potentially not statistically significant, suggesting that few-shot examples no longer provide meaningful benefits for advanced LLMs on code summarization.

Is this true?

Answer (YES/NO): NO